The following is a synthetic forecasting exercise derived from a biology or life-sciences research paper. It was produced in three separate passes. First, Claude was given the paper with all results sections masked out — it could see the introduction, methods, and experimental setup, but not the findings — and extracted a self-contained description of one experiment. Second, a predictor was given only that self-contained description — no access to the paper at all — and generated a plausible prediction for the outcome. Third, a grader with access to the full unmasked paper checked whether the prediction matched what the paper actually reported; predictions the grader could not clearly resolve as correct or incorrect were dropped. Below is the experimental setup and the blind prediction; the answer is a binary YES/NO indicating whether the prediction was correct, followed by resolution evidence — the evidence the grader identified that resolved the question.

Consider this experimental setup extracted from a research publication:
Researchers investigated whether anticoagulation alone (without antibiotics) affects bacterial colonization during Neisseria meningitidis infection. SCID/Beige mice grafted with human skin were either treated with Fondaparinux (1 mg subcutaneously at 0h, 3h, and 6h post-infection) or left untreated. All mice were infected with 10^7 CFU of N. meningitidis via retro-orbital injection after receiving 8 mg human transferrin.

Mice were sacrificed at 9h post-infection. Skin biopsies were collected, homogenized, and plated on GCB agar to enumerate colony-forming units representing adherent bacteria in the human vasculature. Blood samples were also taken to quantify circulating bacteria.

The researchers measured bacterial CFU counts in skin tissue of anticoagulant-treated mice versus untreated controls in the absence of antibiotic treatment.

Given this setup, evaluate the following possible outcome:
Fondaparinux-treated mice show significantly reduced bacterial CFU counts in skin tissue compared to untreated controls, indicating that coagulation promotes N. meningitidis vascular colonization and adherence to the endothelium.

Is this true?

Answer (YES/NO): NO